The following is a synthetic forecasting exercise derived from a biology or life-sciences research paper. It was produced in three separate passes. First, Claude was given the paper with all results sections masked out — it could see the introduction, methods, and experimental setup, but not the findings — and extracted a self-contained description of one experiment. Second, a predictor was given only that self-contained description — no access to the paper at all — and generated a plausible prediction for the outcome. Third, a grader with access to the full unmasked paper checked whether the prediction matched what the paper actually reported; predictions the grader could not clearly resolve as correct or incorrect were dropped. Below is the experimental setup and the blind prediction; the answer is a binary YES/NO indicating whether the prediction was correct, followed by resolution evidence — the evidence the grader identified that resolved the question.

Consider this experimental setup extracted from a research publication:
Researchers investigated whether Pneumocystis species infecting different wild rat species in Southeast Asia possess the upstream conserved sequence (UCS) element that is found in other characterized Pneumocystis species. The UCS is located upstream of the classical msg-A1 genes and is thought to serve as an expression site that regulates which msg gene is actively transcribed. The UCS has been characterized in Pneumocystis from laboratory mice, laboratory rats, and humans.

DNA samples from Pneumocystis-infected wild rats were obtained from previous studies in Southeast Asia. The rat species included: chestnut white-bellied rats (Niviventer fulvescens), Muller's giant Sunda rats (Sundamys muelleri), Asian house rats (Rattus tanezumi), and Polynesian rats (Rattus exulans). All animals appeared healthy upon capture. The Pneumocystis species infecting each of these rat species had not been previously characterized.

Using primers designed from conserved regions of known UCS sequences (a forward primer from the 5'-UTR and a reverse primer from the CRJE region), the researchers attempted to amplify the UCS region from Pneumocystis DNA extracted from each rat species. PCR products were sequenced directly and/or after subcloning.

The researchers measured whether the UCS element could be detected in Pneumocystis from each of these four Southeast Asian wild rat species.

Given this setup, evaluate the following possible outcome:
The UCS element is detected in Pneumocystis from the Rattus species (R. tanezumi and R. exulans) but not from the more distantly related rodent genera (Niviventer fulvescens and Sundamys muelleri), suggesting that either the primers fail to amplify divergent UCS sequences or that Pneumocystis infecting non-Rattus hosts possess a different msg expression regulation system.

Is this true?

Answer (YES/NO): NO